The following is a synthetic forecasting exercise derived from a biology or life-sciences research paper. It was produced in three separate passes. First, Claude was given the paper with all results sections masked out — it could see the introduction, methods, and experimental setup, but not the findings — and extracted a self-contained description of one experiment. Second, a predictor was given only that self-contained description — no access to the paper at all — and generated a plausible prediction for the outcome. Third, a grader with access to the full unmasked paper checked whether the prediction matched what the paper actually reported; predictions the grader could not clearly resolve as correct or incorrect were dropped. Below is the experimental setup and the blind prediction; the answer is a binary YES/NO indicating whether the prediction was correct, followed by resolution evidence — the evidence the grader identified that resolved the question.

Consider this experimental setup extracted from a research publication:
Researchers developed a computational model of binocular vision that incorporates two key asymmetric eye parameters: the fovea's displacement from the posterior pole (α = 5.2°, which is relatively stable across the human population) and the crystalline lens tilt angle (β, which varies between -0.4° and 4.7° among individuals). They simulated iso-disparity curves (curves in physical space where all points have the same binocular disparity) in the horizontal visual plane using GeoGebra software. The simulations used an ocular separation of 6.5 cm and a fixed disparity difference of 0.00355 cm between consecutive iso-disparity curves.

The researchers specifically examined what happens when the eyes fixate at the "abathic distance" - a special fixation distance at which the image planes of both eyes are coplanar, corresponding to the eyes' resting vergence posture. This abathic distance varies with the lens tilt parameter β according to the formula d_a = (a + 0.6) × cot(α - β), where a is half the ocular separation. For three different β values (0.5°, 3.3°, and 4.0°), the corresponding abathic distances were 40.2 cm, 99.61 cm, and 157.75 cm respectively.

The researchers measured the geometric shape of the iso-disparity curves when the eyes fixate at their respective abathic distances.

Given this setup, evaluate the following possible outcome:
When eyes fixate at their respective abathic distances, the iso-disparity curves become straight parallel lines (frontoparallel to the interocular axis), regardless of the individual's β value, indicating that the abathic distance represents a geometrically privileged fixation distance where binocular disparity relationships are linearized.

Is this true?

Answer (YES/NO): YES